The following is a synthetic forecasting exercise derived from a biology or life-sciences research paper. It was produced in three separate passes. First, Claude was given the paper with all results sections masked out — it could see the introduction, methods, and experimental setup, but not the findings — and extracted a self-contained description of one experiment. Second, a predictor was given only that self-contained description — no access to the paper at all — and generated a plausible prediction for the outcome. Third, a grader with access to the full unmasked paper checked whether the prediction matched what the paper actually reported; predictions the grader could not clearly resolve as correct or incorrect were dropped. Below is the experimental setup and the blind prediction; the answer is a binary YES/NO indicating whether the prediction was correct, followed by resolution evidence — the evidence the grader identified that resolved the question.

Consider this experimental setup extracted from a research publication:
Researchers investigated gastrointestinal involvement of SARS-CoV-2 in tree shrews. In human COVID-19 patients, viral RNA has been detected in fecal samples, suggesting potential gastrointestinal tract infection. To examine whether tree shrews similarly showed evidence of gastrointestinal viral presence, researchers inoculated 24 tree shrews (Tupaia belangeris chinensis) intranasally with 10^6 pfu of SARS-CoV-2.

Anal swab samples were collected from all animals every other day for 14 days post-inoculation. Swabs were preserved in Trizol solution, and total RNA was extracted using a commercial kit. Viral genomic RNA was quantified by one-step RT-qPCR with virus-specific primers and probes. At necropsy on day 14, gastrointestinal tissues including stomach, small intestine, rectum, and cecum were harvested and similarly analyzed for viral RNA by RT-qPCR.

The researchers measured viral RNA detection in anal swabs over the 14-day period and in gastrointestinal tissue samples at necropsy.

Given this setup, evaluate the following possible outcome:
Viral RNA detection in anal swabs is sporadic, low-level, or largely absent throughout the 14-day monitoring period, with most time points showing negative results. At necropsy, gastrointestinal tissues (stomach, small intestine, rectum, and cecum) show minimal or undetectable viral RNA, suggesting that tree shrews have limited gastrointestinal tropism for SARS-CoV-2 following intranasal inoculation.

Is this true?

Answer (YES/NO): YES